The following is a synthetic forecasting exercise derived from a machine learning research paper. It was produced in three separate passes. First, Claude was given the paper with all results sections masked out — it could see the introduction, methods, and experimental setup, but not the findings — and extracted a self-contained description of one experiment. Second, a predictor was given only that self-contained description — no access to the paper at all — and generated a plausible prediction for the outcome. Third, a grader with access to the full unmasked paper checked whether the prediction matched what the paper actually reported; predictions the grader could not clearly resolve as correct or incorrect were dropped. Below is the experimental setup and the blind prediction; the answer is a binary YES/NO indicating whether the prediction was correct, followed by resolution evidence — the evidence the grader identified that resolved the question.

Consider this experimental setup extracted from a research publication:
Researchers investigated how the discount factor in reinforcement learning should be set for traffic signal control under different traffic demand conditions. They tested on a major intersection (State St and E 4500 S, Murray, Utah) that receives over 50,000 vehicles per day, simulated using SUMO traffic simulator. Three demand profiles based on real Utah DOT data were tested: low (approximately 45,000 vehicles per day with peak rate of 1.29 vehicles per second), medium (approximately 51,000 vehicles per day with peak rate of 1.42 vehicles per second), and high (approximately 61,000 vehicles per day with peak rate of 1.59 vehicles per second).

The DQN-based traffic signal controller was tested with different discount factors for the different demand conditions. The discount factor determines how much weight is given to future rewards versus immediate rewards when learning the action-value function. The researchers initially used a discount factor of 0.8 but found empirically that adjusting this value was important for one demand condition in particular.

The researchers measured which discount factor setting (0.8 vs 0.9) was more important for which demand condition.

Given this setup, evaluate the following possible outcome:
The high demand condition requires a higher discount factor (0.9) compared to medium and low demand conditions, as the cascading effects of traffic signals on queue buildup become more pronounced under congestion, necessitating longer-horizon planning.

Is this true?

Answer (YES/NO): YES